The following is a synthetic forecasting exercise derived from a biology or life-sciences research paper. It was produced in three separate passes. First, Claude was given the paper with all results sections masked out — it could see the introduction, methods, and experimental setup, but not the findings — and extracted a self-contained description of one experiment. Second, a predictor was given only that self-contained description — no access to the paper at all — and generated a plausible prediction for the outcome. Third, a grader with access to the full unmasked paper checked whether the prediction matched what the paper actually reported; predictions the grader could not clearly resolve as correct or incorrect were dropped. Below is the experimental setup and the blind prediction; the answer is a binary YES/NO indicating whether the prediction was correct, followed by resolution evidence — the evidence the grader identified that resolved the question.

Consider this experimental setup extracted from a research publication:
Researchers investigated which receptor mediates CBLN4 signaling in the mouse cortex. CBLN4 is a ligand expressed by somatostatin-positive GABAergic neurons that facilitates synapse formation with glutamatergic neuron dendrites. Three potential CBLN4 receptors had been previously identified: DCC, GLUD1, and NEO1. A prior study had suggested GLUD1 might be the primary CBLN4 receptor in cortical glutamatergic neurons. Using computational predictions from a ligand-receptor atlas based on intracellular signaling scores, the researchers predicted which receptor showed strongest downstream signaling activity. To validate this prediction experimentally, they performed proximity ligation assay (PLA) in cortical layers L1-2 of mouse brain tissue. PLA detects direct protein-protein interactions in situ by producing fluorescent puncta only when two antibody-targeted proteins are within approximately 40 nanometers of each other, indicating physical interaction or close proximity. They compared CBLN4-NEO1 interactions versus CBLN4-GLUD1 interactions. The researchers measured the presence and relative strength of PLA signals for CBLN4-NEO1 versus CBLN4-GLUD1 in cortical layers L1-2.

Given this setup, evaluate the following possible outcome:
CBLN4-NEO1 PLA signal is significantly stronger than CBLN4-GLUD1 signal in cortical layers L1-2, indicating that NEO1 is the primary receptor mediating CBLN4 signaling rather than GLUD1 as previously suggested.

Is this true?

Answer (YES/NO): YES